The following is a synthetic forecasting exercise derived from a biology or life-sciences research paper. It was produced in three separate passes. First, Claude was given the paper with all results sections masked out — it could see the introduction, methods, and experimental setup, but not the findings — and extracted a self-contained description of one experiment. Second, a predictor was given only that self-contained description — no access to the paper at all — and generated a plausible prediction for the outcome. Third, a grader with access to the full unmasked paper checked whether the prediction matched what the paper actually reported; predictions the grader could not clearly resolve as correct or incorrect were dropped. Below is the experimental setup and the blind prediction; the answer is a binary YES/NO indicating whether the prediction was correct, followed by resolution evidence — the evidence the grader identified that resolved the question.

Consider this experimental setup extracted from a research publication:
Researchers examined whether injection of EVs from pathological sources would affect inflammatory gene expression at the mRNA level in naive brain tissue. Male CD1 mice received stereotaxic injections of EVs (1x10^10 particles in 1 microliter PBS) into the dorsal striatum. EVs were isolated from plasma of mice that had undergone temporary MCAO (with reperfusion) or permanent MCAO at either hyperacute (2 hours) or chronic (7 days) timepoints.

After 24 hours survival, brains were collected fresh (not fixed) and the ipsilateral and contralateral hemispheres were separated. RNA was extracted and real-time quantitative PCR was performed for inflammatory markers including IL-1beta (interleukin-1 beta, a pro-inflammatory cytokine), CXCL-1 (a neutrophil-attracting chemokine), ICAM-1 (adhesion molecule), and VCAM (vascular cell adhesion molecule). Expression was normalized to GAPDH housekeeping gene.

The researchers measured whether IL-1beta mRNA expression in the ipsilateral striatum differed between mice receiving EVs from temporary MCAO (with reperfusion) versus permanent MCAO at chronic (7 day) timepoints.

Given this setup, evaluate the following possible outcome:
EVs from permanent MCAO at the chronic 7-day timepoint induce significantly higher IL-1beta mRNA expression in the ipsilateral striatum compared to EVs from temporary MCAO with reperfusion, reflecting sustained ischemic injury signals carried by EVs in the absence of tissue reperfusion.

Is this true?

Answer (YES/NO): NO